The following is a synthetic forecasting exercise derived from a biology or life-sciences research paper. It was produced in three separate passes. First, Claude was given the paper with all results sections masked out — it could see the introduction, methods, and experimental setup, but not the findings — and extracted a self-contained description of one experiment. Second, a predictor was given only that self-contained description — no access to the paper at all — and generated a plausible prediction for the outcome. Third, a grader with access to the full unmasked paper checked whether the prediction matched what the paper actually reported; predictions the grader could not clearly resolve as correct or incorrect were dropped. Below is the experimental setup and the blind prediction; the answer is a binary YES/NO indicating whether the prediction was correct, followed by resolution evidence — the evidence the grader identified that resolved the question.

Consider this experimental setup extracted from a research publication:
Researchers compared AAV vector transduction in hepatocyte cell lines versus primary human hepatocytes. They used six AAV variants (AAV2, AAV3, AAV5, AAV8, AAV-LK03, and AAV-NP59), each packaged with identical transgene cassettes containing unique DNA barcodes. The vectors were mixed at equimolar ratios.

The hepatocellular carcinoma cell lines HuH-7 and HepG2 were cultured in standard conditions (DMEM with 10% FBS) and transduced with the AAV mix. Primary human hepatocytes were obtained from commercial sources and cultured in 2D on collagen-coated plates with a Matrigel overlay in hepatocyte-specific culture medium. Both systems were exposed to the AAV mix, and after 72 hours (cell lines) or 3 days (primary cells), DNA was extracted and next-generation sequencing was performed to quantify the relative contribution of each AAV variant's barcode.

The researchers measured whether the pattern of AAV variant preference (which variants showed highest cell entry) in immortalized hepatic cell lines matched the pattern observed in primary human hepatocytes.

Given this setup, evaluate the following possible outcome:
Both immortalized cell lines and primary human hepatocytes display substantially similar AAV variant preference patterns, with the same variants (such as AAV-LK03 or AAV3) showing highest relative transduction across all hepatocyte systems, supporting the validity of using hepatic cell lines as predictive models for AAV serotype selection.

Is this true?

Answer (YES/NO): NO